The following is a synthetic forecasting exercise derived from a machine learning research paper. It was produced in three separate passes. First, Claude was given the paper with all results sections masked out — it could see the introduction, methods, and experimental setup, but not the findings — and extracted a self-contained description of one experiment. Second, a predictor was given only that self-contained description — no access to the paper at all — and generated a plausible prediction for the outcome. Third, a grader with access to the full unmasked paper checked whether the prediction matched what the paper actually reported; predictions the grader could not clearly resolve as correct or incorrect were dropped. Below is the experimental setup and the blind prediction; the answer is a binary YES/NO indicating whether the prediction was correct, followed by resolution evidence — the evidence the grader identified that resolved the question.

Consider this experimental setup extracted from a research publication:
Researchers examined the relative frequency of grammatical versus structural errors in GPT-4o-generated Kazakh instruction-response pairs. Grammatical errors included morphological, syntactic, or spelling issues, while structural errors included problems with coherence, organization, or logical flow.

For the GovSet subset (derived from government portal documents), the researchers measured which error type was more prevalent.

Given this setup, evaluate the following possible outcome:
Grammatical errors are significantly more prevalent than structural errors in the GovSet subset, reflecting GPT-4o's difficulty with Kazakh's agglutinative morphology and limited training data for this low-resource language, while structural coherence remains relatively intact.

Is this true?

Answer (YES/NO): NO